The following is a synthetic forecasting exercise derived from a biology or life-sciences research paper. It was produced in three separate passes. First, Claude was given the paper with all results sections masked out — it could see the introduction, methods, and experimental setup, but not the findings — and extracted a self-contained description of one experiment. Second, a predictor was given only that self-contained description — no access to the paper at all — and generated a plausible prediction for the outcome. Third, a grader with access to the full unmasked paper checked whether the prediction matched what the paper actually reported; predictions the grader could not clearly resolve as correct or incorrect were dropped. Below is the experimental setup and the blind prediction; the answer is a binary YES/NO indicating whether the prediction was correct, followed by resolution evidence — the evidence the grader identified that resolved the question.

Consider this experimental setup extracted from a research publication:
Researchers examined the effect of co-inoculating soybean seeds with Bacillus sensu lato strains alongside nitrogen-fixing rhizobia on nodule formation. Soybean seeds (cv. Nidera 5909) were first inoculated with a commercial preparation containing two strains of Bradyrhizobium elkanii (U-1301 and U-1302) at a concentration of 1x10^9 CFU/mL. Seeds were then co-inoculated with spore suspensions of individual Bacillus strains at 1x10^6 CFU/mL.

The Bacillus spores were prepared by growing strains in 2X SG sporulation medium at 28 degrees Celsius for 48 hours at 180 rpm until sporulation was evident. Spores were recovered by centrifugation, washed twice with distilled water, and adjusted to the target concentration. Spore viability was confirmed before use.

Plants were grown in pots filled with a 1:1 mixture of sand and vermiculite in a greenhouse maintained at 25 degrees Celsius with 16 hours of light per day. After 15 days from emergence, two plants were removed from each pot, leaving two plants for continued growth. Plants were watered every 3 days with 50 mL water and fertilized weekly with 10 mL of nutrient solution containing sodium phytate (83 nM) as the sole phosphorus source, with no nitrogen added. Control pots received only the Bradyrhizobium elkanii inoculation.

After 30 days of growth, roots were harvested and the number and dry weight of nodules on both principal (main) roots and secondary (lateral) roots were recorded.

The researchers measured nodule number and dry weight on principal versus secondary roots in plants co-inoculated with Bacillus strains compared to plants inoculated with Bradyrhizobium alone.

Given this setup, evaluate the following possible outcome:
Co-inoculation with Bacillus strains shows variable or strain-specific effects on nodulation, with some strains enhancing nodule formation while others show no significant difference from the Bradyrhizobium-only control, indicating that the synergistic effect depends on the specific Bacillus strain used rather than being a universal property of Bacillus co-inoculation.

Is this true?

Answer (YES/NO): NO